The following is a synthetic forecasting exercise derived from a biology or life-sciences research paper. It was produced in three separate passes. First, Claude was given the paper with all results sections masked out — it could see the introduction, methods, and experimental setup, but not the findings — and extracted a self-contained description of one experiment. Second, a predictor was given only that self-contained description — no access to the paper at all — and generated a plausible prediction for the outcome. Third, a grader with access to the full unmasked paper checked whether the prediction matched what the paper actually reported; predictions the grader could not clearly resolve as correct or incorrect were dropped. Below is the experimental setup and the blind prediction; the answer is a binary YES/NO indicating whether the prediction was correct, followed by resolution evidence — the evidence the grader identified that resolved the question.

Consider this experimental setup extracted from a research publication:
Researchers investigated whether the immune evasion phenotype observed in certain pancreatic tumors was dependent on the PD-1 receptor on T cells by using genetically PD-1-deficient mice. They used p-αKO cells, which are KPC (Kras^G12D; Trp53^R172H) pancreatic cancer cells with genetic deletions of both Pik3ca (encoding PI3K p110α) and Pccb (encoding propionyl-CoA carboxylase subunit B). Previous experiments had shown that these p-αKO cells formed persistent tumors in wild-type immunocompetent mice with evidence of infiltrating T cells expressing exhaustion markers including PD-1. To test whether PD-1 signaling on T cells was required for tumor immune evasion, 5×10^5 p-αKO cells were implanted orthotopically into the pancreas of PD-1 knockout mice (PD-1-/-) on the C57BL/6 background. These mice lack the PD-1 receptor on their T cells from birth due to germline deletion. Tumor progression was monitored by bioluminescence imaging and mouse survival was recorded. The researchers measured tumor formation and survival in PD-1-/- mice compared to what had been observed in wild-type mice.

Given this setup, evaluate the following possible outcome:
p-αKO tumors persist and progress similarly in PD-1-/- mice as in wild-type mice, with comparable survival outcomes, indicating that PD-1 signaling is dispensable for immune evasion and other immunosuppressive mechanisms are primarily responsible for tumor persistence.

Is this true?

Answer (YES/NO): NO